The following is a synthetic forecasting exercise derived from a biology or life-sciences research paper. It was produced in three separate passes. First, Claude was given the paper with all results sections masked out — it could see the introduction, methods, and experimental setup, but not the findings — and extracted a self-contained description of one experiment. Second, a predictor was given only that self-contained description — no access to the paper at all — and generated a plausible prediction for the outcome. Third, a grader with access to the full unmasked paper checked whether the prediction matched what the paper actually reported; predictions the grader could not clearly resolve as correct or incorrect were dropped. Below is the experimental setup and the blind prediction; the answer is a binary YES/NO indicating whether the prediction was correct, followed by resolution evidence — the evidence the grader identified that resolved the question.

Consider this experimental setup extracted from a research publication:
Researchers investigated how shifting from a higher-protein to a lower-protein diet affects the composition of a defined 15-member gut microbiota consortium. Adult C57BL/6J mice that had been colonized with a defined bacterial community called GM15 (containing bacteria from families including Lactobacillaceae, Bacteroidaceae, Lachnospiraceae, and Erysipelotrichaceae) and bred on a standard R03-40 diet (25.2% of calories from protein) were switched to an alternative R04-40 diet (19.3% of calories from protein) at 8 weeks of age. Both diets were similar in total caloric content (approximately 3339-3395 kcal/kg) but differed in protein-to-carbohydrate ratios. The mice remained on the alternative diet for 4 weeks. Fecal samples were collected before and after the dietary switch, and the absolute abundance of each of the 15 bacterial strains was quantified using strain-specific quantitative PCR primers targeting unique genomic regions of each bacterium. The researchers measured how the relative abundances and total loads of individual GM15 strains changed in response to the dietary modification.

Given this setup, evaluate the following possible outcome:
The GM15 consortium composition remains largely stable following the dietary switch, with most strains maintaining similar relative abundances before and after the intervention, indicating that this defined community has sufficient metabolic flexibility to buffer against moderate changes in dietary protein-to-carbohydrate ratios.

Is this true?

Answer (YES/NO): YES